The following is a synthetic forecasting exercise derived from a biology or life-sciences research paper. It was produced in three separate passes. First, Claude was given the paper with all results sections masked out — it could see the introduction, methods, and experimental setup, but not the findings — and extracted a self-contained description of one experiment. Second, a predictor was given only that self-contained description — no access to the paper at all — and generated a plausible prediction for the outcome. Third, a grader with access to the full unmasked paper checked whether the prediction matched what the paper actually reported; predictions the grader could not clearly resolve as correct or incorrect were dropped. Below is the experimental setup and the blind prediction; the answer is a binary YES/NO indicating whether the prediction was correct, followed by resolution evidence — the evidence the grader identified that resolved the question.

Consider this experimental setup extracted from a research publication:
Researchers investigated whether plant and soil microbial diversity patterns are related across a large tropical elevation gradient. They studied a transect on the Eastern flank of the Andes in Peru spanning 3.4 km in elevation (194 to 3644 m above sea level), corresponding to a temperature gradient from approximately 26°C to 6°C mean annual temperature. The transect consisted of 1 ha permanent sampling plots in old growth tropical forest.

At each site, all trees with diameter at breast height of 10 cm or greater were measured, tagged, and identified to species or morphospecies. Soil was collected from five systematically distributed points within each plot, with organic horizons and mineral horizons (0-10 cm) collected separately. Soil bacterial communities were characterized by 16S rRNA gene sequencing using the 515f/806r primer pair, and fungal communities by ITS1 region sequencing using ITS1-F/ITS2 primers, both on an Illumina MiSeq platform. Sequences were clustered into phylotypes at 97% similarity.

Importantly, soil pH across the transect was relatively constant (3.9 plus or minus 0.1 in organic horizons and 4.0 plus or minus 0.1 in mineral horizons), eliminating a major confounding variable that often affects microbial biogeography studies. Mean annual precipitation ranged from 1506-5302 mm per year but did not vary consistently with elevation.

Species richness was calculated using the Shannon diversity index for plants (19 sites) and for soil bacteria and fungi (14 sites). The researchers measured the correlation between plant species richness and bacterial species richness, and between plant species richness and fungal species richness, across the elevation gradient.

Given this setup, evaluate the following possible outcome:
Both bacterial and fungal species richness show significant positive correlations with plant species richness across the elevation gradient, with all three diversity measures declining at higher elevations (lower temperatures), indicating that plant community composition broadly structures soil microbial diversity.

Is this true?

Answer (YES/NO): NO